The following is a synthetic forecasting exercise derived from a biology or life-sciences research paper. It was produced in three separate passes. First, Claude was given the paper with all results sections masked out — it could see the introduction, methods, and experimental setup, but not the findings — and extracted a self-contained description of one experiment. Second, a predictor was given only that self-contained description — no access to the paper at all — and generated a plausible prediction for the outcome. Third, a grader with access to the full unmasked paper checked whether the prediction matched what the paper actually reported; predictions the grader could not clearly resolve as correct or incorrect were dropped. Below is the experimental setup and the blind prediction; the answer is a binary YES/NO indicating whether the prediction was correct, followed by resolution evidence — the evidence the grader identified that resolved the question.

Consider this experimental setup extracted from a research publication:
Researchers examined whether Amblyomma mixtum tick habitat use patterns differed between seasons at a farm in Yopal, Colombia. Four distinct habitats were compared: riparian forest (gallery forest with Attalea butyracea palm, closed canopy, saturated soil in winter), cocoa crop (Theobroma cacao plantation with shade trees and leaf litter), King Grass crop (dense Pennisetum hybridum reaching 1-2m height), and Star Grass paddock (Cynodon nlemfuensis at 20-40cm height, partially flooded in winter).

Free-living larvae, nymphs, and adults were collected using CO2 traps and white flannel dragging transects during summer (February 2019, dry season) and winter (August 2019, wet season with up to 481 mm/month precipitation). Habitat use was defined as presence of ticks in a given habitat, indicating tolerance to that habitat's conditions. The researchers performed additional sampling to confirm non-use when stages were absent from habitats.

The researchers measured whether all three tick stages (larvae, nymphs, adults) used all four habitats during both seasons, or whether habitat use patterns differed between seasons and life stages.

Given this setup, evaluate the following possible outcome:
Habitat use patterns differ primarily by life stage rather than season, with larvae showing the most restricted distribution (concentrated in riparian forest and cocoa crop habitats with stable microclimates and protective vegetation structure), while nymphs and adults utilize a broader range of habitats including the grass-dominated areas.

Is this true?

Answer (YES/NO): NO